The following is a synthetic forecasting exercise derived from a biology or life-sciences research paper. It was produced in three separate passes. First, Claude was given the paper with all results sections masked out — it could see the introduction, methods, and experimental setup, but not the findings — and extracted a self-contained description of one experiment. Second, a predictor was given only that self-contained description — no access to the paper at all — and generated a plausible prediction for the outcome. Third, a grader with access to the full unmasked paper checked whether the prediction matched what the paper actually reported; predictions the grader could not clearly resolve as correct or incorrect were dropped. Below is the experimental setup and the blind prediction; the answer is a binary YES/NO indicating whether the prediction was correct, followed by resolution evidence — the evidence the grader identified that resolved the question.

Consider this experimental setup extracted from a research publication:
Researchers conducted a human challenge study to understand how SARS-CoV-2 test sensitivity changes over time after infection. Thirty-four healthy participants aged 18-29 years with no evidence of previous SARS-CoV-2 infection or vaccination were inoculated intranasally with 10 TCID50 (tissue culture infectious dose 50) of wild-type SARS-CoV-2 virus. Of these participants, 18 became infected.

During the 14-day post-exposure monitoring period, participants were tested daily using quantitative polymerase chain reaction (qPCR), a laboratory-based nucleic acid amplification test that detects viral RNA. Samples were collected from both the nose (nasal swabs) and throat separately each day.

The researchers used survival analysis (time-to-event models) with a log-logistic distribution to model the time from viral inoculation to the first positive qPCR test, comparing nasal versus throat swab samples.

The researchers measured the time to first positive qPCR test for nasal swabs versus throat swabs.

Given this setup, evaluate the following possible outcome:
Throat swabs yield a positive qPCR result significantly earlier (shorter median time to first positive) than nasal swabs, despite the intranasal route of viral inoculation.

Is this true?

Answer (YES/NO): YES